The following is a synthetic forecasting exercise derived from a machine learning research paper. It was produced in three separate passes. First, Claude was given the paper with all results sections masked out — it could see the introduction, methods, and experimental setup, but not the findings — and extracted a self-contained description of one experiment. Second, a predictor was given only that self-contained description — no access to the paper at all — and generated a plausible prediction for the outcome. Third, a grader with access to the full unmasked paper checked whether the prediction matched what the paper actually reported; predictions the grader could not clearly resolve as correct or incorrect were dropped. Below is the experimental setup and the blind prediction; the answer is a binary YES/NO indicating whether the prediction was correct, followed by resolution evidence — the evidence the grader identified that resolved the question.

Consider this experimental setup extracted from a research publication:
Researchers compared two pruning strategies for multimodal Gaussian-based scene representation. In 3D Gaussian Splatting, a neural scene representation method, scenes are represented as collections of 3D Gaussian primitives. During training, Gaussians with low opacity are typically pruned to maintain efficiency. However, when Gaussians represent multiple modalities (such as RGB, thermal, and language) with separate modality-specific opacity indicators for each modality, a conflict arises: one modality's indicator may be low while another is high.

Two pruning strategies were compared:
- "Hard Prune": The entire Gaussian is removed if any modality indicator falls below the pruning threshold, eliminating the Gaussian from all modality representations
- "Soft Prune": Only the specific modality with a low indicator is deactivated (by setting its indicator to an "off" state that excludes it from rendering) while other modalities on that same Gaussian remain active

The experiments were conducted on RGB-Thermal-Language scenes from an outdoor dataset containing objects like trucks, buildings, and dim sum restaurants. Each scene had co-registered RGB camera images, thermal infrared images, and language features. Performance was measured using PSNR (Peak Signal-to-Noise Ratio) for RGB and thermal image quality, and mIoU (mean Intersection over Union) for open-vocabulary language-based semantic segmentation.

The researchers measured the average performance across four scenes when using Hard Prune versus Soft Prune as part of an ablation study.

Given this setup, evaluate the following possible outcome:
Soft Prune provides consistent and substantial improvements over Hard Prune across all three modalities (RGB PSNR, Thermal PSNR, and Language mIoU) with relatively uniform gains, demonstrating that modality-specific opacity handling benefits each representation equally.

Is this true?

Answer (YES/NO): NO